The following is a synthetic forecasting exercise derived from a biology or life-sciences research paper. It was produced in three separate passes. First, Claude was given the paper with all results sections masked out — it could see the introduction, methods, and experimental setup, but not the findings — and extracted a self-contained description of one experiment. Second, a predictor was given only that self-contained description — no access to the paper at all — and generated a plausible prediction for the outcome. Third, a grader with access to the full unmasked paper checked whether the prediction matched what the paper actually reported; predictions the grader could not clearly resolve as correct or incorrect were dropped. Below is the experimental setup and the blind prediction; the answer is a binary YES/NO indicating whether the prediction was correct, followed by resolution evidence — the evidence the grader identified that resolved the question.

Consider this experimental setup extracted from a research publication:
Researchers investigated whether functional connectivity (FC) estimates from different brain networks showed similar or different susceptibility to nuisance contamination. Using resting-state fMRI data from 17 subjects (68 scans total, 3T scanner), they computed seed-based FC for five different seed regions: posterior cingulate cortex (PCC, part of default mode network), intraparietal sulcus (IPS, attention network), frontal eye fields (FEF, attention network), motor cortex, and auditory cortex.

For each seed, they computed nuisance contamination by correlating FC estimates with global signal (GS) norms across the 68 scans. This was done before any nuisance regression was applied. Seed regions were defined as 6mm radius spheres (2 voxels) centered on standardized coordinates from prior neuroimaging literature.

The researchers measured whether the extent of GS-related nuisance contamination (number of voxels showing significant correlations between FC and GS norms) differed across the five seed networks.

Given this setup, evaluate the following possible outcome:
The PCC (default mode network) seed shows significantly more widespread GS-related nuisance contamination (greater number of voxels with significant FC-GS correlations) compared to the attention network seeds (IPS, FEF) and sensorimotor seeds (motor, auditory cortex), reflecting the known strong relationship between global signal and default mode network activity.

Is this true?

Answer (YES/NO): NO